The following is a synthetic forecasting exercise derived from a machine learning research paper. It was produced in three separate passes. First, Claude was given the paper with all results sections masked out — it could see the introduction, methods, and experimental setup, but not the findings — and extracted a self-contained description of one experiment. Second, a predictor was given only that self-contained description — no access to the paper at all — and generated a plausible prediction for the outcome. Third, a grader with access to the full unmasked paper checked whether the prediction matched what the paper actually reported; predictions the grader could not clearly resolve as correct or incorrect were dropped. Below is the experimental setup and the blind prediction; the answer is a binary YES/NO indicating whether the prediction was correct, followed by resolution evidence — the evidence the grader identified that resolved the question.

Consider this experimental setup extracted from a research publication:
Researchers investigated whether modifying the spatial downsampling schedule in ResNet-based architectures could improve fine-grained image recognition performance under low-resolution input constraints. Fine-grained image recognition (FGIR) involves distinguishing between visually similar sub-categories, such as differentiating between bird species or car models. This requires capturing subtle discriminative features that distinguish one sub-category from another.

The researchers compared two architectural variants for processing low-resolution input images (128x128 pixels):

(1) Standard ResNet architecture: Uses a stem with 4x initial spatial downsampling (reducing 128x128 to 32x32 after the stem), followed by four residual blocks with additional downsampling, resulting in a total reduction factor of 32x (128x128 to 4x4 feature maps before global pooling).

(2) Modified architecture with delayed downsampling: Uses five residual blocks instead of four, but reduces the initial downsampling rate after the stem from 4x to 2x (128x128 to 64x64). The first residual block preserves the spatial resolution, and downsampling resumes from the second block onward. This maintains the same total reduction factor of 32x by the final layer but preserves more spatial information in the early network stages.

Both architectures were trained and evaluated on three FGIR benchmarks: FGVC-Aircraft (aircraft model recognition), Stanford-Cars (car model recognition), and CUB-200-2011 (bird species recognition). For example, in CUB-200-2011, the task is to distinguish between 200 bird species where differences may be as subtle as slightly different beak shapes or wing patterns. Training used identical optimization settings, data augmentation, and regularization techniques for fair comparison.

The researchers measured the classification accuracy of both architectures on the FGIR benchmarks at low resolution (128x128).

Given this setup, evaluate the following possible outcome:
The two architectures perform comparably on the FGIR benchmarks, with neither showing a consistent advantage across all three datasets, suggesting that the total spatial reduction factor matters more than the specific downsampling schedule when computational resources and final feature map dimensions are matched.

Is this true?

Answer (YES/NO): NO